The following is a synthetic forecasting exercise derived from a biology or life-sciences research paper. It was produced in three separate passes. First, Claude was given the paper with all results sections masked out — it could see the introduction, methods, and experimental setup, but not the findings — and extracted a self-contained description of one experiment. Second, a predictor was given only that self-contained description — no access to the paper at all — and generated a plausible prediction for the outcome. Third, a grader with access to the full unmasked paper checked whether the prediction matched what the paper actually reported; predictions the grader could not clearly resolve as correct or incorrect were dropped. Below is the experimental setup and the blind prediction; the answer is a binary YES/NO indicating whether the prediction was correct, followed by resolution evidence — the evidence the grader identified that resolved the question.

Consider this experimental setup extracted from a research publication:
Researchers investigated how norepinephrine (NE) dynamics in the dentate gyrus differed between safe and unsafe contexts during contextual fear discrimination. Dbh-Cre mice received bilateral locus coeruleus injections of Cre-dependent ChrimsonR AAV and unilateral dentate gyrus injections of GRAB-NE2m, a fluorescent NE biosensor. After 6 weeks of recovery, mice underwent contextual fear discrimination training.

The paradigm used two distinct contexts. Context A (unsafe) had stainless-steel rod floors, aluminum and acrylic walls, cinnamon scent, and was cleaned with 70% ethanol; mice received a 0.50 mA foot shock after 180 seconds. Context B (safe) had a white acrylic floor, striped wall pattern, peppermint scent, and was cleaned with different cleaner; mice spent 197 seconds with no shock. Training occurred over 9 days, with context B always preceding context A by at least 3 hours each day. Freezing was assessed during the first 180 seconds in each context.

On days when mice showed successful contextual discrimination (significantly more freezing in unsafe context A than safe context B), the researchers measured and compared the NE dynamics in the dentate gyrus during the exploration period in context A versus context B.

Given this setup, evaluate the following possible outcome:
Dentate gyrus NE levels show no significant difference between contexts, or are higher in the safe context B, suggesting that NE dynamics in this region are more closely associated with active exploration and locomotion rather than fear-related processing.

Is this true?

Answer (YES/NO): NO